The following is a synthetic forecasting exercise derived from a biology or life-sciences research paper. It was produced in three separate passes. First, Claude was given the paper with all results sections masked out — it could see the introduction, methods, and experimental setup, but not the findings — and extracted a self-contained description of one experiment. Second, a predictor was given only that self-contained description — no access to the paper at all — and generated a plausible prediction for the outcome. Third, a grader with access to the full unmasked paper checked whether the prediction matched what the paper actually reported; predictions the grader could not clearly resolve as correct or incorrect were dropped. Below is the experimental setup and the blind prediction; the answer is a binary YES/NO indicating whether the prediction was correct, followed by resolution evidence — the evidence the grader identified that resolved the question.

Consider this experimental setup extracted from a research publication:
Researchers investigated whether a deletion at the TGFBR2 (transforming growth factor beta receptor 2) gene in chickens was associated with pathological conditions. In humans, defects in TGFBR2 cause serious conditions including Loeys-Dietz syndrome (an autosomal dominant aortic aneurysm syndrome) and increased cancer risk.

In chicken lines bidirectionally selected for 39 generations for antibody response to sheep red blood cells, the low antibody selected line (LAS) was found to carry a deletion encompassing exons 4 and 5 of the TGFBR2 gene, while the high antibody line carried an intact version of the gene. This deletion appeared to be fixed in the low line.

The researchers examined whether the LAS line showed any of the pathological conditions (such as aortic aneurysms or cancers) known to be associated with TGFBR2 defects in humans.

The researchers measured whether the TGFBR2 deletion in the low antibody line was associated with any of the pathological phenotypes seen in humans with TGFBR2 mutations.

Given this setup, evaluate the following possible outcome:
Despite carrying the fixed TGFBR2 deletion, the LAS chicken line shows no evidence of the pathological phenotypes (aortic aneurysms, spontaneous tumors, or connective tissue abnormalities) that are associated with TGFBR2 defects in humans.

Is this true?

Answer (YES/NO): YES